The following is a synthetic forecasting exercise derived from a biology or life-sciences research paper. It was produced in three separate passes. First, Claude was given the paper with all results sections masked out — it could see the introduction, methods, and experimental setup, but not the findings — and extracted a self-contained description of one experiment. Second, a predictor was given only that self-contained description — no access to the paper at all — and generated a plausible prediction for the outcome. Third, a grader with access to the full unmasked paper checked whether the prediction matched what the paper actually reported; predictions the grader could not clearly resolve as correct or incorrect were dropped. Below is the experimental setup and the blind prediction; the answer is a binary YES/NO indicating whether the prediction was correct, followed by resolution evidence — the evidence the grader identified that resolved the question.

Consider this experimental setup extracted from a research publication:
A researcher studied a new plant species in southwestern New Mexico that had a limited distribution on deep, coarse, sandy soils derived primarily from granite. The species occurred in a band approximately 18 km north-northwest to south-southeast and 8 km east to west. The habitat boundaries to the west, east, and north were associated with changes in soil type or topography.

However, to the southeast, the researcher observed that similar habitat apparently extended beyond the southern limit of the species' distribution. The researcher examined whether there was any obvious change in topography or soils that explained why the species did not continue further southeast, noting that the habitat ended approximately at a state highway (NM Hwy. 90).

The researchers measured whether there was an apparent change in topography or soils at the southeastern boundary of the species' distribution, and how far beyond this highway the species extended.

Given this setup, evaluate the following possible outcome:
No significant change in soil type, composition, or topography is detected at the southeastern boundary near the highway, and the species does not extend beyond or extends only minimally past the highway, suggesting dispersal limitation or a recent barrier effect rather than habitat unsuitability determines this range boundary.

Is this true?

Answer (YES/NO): YES